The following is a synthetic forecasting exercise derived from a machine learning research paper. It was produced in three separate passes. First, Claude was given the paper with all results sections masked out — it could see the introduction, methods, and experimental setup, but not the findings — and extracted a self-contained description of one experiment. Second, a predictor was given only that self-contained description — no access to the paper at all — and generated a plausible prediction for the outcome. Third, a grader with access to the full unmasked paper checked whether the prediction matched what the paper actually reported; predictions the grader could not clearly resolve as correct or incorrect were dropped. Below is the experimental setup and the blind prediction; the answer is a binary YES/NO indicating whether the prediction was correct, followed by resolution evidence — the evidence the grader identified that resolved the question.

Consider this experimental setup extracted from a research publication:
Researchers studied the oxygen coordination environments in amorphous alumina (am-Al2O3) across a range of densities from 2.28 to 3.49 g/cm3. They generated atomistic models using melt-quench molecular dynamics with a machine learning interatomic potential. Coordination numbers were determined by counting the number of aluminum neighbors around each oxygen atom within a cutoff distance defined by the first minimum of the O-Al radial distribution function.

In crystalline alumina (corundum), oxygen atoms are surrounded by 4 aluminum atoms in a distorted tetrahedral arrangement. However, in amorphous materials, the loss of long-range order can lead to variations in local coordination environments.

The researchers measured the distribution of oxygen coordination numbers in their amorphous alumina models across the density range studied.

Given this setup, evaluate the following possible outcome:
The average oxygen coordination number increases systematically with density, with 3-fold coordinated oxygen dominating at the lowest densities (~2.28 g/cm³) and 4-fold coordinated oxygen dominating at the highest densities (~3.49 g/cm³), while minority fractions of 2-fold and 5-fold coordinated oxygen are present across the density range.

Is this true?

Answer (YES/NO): NO